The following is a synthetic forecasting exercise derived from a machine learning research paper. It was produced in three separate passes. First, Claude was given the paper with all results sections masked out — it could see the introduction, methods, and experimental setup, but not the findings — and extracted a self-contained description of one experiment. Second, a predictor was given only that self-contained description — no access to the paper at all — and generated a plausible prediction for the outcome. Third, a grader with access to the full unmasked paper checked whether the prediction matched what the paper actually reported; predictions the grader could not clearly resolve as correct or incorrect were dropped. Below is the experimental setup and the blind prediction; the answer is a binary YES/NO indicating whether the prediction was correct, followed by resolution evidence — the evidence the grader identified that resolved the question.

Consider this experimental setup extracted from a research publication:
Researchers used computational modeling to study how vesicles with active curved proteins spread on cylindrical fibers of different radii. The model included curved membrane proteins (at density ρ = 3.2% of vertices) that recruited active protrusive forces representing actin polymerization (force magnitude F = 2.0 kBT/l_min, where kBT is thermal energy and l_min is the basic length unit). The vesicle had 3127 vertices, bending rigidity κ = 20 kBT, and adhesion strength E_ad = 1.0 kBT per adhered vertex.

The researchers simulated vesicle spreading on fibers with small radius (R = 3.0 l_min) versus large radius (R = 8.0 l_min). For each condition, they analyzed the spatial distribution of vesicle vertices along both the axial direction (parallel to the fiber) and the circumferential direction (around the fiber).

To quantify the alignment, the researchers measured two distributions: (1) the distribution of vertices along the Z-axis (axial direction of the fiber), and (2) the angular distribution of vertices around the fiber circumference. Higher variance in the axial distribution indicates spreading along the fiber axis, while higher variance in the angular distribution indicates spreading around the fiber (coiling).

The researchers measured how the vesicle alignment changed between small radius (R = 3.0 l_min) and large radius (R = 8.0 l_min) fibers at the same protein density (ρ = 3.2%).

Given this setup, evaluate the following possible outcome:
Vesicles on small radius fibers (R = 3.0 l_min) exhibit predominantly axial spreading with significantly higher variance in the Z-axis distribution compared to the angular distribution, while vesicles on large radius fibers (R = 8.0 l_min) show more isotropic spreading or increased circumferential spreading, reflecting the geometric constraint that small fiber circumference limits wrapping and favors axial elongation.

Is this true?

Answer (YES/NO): YES